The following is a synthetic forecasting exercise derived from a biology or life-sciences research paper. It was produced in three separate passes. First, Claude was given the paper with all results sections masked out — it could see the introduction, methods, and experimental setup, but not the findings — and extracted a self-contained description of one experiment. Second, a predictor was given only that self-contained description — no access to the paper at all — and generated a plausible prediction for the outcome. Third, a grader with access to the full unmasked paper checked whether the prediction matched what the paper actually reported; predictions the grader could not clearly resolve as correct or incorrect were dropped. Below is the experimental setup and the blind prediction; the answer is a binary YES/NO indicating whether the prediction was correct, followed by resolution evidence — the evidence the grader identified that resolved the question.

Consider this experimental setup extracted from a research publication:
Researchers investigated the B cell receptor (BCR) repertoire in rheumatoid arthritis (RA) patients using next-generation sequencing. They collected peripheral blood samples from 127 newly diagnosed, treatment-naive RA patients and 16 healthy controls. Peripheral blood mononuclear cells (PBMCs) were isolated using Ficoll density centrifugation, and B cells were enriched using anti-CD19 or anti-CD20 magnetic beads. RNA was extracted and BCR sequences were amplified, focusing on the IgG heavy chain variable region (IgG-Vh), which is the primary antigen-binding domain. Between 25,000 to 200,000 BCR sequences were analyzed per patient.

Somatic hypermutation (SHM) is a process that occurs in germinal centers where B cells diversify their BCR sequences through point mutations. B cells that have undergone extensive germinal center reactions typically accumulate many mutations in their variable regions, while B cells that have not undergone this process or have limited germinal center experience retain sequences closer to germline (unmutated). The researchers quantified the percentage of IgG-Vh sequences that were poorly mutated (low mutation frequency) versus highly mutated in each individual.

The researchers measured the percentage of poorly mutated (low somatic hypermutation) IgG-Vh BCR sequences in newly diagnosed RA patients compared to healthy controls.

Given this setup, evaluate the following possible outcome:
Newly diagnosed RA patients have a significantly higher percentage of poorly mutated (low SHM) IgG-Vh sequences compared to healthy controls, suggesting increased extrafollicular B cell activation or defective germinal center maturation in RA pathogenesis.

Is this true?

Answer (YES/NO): YES